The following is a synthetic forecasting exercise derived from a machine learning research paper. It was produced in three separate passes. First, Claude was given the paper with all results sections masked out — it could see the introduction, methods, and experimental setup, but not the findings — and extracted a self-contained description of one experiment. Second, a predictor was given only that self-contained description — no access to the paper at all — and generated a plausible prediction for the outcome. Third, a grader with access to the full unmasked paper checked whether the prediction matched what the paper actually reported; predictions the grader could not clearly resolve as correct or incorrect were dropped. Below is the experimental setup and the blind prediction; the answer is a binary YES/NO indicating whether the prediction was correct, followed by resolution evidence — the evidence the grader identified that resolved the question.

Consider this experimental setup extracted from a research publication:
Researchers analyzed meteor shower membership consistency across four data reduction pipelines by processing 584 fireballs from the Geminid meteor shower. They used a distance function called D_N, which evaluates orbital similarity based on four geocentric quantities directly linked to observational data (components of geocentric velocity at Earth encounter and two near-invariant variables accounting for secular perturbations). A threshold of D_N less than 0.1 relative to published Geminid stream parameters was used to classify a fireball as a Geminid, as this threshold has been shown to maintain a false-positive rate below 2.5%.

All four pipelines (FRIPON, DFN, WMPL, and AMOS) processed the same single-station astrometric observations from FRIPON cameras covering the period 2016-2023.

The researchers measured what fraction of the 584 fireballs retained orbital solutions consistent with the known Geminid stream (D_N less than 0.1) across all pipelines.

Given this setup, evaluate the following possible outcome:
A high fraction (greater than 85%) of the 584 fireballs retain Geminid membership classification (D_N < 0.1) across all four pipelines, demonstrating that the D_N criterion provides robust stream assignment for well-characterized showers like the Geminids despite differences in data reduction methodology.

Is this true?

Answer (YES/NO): YES